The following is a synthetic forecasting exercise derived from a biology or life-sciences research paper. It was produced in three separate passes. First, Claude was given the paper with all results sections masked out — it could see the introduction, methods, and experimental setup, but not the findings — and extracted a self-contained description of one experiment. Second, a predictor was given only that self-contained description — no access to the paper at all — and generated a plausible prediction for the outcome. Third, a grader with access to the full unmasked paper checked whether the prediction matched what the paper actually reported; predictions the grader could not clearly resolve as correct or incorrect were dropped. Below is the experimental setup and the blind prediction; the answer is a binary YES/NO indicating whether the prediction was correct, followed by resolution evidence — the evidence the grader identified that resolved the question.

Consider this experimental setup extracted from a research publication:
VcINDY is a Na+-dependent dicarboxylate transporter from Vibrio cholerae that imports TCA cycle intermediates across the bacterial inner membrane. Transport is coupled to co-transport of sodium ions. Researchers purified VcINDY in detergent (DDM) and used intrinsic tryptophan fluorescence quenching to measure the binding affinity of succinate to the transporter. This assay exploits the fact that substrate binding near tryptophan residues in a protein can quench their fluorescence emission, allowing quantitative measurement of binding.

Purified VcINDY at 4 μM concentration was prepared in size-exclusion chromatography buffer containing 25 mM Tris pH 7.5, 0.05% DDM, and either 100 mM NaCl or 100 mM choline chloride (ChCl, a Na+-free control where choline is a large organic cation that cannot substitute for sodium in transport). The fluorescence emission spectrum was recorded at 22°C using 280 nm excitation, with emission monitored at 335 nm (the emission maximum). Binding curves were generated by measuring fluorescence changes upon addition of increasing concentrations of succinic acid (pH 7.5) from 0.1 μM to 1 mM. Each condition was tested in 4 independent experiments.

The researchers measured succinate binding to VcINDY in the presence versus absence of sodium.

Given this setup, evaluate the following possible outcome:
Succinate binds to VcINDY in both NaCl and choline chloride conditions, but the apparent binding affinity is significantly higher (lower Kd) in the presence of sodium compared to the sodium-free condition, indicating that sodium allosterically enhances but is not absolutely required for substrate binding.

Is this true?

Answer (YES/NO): NO